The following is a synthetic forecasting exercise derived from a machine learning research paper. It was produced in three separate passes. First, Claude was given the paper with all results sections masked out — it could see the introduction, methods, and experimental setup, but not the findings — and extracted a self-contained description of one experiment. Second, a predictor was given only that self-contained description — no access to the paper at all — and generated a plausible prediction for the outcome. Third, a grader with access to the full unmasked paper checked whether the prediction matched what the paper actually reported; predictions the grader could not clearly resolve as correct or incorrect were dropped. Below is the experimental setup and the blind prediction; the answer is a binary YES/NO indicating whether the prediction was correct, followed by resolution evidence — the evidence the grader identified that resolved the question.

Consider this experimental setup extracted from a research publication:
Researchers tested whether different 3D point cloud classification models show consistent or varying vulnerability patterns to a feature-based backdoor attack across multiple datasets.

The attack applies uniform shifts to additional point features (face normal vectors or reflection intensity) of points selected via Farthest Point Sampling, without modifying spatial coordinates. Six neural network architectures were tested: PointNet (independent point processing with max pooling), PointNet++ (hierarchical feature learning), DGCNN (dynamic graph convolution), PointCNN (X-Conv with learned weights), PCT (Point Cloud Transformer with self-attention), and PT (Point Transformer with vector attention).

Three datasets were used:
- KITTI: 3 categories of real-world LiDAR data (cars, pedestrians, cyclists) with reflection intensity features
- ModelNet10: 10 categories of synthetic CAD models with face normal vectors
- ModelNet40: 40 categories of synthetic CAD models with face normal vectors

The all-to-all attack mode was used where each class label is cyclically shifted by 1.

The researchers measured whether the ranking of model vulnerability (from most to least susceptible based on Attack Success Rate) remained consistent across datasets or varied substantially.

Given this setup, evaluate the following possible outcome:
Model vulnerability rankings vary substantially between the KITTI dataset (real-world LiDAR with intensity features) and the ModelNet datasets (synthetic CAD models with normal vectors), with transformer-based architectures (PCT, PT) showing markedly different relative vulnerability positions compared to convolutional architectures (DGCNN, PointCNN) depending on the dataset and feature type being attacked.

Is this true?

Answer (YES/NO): NO